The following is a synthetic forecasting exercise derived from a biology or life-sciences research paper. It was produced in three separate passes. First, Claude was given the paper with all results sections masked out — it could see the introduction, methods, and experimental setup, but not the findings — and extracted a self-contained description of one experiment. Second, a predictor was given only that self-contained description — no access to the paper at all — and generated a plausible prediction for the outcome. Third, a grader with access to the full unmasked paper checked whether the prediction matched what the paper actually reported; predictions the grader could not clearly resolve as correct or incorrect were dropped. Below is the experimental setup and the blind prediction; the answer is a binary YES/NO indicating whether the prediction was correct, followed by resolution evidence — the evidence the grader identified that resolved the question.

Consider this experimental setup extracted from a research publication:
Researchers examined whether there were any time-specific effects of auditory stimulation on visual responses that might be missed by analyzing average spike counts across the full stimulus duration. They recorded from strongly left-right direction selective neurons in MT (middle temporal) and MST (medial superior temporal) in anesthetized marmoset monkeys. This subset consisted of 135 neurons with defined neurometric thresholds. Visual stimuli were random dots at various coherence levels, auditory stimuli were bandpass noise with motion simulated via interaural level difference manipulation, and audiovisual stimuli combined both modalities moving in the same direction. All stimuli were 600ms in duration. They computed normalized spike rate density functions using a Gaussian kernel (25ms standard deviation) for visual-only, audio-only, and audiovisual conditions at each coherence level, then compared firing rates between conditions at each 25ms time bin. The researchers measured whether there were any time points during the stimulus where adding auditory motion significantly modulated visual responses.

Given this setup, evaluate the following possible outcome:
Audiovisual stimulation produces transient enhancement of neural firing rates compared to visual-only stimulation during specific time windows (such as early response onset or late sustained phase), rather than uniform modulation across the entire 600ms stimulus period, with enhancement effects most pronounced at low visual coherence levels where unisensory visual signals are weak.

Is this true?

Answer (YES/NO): NO